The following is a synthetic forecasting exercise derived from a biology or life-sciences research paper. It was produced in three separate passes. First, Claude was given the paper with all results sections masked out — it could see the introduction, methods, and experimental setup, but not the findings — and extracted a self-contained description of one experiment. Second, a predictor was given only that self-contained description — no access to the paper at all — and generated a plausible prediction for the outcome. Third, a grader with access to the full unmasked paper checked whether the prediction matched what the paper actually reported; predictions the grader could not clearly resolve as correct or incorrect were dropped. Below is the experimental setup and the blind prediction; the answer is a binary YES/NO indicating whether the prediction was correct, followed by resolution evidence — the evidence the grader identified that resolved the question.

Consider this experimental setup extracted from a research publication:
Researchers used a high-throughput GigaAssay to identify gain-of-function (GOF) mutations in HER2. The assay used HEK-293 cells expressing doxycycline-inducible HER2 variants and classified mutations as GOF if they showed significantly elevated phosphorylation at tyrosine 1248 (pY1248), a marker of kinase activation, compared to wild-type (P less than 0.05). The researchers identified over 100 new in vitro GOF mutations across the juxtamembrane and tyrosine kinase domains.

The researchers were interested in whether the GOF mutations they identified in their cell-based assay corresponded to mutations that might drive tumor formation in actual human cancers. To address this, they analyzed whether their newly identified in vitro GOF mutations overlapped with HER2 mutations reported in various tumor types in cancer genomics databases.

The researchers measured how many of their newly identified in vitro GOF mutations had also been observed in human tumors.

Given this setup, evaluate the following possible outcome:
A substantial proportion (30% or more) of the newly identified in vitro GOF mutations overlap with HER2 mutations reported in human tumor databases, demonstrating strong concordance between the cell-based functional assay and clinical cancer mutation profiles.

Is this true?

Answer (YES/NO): NO